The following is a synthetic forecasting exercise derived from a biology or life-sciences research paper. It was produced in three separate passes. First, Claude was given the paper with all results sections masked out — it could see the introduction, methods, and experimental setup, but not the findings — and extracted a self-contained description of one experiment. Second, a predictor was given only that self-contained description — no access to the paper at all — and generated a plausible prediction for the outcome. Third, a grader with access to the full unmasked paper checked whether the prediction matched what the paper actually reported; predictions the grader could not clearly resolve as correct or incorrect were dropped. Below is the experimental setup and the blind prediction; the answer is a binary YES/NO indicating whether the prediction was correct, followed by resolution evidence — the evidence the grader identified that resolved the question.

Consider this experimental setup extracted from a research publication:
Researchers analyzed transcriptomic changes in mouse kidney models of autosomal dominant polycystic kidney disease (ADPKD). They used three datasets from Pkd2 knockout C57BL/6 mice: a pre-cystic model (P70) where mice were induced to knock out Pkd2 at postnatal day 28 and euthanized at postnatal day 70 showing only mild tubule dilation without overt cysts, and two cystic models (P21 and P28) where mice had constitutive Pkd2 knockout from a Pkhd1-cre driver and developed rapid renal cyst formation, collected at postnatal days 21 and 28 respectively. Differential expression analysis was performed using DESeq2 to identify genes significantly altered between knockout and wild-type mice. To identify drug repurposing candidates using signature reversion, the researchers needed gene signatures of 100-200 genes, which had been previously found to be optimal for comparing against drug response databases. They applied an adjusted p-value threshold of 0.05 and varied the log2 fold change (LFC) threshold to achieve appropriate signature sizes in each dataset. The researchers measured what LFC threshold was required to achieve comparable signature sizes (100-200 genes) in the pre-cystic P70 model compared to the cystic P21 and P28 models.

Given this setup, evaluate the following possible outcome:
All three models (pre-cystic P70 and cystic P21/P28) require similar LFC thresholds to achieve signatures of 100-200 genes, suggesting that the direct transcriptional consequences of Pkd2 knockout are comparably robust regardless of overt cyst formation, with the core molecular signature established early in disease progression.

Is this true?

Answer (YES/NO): NO